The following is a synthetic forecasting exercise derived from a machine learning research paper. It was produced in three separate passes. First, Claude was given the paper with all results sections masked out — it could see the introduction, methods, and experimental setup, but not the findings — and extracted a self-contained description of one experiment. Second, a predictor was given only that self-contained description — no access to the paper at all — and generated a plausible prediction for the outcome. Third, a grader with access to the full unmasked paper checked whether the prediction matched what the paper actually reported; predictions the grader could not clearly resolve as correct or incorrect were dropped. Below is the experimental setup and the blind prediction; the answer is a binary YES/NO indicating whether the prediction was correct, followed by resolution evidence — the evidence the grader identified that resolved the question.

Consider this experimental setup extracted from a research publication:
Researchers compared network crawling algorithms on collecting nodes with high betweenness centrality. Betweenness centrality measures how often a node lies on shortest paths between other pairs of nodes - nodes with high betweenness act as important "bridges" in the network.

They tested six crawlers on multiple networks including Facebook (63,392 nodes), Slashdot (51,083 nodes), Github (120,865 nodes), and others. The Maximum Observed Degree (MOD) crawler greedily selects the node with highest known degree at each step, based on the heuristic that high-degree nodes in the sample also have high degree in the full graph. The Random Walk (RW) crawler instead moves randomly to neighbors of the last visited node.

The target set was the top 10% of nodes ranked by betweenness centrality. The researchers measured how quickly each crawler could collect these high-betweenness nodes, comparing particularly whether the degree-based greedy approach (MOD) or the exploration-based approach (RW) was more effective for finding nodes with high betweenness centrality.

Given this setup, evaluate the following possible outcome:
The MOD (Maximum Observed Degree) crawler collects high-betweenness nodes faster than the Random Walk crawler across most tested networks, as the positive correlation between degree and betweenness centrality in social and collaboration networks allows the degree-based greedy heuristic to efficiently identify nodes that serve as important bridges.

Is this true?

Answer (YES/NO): YES